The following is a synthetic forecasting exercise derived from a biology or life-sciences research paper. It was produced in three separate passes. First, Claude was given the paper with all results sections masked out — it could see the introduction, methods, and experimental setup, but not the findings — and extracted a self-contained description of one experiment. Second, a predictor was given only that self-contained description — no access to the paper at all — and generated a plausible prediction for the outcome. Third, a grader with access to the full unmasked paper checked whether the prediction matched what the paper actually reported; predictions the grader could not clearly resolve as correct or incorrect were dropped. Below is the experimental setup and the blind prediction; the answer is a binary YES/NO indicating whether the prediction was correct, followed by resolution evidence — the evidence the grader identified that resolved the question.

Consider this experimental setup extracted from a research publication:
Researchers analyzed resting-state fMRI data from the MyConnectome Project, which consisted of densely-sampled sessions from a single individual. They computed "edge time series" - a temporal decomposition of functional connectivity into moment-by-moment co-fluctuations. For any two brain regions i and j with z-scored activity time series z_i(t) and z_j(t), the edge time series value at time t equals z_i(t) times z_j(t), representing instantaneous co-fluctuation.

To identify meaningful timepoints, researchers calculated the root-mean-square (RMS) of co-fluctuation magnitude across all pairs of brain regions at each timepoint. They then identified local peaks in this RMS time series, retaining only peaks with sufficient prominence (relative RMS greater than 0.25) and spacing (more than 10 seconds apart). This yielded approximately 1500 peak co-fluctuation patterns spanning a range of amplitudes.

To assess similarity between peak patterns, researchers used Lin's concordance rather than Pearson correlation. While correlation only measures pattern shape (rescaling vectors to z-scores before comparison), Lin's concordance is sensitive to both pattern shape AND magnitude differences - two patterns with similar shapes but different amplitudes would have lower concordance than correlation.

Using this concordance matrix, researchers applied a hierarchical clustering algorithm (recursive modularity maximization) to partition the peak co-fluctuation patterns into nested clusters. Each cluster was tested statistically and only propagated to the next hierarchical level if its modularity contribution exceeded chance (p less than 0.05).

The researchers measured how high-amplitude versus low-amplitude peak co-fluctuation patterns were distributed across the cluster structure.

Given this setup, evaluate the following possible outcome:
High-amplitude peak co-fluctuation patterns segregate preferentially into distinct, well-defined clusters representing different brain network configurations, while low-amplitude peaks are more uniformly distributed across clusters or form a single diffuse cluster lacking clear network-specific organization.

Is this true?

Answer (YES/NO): NO